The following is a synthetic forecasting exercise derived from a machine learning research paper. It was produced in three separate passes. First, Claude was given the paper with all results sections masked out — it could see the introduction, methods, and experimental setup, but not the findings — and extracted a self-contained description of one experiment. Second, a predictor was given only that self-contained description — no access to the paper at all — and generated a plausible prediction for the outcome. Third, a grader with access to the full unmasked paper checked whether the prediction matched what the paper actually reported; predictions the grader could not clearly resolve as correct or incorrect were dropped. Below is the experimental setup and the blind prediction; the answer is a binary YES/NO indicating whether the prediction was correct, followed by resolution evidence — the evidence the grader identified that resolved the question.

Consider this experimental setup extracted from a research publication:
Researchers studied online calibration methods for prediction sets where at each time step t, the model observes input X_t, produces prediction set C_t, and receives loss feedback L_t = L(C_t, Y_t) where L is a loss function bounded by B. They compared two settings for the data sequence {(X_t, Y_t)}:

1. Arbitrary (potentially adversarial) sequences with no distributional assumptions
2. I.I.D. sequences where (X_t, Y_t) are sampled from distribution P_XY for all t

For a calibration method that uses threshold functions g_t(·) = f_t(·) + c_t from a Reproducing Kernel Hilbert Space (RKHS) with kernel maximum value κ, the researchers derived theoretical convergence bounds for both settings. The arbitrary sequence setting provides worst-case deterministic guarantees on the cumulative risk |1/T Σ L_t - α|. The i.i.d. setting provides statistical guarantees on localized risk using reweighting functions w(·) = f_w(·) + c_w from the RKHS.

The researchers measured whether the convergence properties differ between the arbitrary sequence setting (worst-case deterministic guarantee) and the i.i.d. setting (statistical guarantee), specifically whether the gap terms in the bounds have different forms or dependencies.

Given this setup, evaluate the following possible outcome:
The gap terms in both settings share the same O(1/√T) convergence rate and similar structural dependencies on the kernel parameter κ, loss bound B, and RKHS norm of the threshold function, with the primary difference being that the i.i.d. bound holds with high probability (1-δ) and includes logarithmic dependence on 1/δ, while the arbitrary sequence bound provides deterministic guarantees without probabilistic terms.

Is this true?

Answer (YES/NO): NO